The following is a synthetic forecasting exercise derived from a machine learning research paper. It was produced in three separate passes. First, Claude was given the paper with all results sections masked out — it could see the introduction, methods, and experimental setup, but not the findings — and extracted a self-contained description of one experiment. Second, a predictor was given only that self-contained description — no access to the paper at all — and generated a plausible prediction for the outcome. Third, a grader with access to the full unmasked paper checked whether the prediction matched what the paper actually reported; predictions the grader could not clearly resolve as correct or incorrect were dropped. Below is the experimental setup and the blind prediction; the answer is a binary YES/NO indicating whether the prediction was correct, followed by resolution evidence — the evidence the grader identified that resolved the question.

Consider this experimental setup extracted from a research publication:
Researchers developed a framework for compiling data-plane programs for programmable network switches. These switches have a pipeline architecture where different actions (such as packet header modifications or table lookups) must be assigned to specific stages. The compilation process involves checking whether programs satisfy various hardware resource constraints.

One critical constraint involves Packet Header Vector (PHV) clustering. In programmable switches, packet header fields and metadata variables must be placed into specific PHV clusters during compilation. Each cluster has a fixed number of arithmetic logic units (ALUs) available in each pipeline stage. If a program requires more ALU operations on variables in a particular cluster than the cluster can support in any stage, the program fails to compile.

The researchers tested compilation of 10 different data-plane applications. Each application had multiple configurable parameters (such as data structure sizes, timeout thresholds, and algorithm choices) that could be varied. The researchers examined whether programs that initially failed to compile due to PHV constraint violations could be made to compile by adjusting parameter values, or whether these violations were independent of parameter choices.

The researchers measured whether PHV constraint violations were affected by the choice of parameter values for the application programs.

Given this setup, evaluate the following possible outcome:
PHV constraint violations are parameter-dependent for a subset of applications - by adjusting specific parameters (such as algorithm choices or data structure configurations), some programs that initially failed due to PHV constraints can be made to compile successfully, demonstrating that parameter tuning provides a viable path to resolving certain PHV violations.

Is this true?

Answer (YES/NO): NO